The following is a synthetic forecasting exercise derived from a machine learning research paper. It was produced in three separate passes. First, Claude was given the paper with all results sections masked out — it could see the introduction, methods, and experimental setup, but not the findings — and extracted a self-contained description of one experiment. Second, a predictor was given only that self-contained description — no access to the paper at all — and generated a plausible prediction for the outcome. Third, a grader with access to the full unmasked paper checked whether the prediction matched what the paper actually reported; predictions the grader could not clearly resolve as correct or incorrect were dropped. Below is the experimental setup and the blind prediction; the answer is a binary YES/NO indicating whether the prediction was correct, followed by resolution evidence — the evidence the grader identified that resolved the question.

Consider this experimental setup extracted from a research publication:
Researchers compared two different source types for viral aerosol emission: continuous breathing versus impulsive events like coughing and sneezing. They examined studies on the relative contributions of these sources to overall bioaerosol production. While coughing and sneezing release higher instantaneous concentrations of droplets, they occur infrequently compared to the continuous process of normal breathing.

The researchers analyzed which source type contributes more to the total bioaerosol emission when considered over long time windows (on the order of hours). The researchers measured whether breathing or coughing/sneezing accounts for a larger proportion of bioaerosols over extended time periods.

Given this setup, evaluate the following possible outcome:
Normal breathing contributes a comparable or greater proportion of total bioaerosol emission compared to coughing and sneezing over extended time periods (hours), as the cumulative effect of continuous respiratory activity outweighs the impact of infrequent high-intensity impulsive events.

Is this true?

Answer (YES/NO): YES